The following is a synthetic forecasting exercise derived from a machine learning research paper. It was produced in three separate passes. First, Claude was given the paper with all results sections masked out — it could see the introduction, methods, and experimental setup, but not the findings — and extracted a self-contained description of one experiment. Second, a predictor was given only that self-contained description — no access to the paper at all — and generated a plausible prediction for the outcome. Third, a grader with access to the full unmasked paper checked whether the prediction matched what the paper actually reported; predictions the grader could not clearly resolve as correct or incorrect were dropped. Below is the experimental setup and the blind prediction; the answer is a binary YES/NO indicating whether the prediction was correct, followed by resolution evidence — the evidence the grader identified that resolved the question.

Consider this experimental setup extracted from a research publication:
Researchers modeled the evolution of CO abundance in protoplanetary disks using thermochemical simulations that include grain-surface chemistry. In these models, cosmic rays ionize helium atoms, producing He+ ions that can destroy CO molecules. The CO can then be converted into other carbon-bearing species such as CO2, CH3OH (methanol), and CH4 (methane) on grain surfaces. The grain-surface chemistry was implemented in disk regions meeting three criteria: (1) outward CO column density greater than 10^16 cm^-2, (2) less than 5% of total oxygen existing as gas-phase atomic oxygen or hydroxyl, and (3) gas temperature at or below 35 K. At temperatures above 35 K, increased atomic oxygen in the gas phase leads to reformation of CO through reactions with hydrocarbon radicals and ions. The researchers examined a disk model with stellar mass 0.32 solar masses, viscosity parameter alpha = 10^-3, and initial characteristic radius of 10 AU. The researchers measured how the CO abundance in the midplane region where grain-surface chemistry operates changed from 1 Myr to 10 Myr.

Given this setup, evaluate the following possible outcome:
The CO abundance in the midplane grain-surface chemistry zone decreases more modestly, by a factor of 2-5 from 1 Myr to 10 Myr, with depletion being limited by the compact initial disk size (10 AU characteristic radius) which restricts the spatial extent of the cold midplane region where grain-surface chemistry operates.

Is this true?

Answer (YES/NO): NO